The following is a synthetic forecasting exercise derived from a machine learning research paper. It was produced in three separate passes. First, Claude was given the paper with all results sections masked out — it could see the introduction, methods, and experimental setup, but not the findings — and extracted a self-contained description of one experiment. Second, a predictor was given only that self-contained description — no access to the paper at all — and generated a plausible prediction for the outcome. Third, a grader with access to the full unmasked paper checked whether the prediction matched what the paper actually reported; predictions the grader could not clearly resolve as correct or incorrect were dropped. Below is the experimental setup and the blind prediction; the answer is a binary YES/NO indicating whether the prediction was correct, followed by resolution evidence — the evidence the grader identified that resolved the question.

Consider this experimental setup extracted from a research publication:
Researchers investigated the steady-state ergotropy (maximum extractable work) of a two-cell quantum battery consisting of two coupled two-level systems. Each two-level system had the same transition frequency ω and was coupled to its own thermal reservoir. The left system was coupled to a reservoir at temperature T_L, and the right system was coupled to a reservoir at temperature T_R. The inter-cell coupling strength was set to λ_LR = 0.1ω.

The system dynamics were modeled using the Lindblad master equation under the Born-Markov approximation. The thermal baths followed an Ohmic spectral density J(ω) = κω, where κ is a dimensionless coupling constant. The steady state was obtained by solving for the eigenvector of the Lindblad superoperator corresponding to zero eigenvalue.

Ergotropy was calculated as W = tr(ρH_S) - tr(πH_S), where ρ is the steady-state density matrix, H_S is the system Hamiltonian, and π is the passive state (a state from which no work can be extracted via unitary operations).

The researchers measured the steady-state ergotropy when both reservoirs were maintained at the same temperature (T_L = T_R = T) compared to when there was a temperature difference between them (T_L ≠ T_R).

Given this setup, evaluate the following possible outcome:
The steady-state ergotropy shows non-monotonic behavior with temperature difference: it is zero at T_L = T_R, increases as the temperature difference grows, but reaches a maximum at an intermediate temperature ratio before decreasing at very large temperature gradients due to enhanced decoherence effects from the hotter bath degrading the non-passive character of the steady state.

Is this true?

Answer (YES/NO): NO